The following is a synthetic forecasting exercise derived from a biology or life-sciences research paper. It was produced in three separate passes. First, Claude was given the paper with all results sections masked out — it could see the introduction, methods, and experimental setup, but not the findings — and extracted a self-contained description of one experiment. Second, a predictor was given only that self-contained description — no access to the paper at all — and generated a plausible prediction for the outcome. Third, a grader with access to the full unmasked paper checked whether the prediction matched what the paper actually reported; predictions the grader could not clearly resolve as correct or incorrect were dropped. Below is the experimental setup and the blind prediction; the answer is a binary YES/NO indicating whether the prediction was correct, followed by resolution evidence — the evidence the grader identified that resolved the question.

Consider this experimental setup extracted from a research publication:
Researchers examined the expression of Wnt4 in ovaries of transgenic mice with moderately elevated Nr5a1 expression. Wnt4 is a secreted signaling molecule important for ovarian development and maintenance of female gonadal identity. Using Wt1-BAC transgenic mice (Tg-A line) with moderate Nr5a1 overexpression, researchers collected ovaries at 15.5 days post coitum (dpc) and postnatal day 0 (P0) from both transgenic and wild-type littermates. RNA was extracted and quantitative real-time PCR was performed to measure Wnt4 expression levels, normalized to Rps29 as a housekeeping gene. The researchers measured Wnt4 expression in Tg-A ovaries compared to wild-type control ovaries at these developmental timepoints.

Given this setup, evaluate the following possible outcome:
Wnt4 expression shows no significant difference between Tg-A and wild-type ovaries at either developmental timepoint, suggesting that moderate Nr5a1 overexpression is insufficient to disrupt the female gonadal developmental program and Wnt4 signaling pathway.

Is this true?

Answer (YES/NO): NO